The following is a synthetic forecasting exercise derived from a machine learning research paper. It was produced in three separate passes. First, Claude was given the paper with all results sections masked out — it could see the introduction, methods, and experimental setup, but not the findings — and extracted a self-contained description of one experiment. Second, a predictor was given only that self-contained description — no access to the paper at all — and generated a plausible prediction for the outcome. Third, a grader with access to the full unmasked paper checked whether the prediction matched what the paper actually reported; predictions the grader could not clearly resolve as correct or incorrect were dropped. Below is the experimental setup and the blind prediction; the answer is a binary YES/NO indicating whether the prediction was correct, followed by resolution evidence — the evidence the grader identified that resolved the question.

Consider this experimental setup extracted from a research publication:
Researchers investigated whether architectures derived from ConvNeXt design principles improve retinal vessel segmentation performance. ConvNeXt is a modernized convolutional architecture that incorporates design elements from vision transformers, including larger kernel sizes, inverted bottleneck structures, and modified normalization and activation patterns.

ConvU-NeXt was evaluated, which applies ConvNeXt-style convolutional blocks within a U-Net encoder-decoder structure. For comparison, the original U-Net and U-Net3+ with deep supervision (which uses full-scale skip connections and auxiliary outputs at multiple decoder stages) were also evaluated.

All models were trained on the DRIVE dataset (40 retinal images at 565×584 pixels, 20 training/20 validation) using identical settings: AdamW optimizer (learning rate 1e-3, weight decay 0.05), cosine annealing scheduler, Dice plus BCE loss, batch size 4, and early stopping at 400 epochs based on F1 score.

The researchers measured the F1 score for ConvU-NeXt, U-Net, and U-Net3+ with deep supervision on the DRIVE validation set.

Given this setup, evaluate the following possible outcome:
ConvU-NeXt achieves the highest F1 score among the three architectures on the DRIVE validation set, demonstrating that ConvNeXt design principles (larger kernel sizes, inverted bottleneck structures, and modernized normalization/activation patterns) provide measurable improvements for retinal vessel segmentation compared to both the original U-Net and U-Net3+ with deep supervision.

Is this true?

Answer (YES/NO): NO